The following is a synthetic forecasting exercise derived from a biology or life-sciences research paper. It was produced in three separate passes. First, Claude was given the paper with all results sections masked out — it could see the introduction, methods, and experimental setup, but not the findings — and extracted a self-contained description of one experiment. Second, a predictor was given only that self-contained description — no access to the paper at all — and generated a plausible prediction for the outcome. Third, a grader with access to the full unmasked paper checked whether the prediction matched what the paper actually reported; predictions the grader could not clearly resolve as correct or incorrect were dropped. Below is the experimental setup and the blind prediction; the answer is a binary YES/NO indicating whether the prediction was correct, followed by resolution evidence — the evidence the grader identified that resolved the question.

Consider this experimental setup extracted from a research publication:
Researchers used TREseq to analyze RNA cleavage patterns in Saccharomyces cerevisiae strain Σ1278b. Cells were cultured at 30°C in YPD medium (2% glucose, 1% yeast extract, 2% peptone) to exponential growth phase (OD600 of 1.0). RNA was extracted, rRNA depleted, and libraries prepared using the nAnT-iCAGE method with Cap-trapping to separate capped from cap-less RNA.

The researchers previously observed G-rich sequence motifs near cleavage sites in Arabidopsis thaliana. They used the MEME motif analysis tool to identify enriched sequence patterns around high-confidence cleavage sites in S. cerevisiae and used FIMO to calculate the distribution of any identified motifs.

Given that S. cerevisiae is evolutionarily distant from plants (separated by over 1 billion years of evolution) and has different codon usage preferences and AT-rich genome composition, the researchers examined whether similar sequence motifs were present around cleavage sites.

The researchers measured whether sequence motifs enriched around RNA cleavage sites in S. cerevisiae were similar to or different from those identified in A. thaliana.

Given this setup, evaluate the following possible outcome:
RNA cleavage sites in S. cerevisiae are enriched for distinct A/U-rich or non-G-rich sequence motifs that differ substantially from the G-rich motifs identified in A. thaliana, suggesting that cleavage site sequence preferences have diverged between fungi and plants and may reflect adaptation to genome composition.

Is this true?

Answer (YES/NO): NO